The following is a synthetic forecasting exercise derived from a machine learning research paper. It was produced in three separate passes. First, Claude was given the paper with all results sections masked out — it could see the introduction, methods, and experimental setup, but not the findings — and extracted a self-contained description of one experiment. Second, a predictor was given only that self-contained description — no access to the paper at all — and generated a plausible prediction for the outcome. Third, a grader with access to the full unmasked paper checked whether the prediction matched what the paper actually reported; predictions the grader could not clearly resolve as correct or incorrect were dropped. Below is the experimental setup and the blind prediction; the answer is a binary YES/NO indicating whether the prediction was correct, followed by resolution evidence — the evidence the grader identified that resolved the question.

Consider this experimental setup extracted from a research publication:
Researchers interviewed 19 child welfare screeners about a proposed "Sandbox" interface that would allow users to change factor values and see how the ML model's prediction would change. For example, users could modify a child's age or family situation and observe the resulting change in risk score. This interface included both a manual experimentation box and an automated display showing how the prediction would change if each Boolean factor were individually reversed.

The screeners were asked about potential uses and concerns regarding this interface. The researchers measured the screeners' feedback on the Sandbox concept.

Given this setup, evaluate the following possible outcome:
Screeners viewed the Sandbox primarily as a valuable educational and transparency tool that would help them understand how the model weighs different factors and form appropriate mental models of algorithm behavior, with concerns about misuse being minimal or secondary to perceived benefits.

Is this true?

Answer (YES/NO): NO